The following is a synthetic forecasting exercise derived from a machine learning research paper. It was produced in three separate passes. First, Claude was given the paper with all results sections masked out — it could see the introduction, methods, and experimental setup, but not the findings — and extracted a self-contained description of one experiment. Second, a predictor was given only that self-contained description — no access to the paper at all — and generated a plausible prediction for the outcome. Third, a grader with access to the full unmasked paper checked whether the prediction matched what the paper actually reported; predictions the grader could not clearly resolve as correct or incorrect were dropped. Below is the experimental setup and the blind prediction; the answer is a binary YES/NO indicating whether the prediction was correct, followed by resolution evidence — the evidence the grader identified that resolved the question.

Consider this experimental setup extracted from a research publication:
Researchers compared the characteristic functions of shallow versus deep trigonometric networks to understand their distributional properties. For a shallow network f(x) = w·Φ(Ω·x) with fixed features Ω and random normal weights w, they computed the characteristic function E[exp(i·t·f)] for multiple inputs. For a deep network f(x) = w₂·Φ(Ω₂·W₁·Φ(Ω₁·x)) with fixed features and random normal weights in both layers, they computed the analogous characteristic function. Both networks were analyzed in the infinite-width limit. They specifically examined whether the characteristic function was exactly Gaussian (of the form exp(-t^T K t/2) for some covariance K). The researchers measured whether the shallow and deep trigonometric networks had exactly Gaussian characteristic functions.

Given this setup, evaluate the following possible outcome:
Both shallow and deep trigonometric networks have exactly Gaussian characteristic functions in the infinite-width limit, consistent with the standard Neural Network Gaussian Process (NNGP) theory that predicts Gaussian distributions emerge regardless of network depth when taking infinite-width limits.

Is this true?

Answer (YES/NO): NO